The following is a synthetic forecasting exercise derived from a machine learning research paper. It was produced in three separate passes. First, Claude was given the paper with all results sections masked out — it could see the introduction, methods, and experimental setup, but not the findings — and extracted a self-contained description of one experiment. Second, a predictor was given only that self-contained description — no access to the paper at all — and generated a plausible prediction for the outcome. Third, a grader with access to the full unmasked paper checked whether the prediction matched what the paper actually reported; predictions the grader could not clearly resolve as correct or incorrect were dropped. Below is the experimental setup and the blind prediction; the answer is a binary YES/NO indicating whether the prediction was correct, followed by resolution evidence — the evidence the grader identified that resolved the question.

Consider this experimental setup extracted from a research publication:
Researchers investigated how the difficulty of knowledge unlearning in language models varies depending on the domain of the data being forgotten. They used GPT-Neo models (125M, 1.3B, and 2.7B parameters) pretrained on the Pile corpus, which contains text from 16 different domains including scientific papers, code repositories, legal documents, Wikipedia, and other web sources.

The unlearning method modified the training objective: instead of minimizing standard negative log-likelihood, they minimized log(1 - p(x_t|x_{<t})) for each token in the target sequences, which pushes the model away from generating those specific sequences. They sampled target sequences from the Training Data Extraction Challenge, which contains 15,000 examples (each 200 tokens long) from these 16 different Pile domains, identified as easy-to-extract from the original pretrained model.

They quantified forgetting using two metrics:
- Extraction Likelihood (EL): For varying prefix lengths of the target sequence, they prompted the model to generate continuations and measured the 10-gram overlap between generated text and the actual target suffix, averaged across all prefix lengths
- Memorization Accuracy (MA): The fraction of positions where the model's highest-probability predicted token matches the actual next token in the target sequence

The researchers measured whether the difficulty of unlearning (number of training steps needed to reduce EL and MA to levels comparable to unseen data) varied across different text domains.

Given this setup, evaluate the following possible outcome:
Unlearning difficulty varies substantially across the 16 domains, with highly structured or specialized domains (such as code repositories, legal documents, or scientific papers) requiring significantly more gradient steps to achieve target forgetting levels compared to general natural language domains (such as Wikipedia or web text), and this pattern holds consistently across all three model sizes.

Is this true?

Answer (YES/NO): NO